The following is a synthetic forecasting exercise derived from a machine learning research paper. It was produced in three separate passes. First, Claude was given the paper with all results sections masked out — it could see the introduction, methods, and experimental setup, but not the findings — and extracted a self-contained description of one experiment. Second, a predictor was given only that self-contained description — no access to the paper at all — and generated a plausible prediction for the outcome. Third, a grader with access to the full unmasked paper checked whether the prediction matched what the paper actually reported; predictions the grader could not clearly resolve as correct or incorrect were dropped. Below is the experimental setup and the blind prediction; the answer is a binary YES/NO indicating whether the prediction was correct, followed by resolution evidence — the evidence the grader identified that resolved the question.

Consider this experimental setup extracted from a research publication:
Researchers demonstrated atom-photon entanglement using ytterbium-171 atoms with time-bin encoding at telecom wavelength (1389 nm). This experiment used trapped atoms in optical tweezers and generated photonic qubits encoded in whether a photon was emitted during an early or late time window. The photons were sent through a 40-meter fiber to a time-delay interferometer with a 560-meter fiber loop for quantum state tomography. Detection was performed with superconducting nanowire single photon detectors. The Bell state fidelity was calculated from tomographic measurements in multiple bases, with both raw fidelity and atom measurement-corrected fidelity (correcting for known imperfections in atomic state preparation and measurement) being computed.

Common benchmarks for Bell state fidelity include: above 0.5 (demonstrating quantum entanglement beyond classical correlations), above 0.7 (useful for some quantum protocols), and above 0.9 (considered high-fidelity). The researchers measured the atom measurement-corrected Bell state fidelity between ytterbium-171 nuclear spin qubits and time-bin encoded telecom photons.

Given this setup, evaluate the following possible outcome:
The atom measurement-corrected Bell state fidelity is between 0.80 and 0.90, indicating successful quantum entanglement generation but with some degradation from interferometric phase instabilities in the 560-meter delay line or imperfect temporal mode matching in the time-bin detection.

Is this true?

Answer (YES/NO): NO